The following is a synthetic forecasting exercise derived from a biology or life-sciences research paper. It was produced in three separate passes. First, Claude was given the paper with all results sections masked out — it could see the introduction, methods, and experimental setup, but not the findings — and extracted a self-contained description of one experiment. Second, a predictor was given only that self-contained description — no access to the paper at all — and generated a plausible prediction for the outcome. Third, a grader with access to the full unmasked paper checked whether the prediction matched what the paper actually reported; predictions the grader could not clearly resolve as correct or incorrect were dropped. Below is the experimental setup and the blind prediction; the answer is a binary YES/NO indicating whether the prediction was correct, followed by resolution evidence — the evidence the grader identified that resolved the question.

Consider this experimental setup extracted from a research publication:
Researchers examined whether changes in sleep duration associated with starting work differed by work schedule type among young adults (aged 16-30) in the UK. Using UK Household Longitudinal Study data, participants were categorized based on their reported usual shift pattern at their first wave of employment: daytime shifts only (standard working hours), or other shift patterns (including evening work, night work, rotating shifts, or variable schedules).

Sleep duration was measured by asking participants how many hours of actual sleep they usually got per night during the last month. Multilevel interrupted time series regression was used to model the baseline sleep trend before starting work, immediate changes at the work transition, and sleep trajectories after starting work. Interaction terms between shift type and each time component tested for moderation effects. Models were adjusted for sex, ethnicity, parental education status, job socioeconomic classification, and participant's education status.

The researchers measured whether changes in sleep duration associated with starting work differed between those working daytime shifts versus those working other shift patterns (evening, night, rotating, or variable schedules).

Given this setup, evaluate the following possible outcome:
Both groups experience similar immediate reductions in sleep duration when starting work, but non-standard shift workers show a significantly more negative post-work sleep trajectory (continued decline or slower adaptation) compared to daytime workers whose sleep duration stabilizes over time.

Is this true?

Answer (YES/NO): NO